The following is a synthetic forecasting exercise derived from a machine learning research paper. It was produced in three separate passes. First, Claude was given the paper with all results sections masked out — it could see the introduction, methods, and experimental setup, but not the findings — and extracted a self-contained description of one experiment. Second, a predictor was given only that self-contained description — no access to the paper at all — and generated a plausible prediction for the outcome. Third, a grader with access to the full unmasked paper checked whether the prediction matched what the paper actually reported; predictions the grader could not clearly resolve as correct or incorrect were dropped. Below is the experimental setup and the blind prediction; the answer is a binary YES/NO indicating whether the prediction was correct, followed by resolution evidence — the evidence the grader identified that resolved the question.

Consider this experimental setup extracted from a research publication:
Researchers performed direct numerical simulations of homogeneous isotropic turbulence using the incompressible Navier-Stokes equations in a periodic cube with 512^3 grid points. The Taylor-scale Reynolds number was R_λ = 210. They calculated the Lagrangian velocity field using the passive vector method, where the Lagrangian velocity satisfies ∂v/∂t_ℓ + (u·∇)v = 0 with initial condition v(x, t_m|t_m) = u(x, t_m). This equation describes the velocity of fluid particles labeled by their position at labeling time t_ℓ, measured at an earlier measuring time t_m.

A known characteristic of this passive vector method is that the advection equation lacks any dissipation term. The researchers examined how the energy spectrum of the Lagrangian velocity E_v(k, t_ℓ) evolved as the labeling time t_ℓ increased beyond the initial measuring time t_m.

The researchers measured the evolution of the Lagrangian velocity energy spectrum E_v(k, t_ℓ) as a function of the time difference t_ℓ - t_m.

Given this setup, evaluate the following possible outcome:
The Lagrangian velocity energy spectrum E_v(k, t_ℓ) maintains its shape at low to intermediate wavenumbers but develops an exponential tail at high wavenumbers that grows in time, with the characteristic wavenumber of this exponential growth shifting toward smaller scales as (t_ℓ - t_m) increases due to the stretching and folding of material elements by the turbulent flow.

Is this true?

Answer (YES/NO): NO